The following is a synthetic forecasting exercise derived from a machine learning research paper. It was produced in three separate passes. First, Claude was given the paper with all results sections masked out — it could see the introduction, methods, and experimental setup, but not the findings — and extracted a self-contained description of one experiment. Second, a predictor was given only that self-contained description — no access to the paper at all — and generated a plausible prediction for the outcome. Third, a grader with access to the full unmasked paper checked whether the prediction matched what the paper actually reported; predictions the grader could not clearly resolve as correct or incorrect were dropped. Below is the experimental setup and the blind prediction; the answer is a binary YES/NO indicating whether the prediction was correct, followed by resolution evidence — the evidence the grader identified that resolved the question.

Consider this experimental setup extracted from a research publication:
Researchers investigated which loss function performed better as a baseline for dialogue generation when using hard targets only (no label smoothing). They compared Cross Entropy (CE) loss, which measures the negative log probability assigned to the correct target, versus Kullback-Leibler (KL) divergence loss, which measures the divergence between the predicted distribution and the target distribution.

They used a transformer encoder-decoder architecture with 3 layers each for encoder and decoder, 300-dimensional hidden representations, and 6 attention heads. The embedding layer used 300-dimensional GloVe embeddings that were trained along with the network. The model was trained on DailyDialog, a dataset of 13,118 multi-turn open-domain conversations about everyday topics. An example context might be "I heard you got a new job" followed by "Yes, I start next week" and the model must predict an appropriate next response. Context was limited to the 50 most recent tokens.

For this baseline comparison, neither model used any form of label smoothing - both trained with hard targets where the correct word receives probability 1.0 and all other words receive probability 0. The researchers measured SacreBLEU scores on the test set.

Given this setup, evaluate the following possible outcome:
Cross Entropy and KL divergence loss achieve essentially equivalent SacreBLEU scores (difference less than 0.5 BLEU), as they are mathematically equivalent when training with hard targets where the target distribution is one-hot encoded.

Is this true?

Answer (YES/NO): YES